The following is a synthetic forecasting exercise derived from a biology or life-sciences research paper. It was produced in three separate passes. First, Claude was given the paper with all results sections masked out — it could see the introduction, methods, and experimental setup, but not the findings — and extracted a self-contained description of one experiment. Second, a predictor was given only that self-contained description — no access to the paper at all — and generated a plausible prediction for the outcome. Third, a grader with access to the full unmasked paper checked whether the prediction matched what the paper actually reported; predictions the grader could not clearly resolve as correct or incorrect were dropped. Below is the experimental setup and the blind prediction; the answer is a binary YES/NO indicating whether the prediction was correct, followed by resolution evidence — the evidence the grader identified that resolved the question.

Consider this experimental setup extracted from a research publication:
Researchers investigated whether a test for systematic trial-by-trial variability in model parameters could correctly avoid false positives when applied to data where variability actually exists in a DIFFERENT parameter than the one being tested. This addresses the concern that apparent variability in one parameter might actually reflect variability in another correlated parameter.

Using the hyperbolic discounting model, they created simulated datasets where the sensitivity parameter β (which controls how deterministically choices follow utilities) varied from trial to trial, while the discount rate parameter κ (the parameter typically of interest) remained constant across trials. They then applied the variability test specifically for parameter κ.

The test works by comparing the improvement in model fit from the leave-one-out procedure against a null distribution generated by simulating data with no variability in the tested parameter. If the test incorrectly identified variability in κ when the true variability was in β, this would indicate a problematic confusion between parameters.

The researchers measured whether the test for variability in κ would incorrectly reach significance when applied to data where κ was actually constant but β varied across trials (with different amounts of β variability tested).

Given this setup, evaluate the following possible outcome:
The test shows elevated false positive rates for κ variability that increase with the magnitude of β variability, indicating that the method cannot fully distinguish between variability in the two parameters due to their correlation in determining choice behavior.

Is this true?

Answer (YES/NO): NO